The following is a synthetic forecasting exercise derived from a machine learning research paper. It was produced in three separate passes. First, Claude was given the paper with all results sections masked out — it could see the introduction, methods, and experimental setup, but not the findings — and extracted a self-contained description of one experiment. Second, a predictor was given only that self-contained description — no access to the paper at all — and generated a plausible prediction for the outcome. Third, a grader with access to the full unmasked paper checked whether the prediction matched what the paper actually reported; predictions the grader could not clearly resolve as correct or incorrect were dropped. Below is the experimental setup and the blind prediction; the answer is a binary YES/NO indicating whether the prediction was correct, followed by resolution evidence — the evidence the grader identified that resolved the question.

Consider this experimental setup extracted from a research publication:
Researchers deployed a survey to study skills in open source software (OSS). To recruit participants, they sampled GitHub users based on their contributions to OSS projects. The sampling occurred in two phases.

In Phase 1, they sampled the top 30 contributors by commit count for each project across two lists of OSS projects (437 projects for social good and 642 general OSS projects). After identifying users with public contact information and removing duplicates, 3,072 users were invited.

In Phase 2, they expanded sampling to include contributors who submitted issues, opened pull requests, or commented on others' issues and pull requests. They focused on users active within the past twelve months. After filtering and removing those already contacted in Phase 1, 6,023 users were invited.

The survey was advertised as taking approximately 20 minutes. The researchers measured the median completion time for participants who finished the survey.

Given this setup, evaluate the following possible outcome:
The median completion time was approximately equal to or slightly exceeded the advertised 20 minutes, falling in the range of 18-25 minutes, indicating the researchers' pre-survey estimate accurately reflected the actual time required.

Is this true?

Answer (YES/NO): NO